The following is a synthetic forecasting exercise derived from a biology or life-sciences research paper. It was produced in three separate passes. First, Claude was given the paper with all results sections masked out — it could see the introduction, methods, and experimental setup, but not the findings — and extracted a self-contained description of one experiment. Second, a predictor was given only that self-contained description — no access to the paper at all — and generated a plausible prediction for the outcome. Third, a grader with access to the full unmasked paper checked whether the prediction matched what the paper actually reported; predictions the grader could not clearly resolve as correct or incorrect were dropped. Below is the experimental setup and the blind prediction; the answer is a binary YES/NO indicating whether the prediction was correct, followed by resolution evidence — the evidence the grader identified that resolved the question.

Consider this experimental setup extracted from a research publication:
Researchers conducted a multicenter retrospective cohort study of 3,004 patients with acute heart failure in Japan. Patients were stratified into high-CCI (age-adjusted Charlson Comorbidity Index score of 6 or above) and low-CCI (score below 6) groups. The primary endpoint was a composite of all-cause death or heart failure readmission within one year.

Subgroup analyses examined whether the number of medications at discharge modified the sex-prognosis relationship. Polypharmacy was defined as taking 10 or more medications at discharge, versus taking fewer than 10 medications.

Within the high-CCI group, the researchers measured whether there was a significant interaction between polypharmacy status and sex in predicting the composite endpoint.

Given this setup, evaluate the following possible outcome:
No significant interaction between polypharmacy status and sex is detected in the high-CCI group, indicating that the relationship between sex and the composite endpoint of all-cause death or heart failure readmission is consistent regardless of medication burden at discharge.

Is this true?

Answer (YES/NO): YES